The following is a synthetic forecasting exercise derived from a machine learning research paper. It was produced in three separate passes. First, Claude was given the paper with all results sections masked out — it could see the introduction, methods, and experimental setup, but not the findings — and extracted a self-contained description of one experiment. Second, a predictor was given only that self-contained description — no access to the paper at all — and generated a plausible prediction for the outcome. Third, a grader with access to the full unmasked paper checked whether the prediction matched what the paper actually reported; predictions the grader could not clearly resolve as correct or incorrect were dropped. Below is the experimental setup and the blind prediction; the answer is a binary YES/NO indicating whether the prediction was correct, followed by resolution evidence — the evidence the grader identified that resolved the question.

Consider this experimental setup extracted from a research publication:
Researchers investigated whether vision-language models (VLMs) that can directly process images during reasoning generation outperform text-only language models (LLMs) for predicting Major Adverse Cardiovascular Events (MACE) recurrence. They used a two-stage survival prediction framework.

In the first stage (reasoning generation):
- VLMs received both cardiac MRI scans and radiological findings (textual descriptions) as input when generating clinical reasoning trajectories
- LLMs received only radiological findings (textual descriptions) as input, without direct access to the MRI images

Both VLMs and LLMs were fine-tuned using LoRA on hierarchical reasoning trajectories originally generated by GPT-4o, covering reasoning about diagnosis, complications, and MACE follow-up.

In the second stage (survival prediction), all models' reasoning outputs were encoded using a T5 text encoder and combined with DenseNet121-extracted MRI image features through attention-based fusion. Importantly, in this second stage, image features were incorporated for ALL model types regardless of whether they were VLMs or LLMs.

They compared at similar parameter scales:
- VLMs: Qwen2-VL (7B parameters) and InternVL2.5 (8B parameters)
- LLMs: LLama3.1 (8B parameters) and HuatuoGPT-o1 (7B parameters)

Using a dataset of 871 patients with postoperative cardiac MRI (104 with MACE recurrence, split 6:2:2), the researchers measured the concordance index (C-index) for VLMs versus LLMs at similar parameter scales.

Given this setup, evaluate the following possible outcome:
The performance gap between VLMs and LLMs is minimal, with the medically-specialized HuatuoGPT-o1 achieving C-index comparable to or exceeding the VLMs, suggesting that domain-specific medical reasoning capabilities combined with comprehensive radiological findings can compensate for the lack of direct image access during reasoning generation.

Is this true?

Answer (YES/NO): NO